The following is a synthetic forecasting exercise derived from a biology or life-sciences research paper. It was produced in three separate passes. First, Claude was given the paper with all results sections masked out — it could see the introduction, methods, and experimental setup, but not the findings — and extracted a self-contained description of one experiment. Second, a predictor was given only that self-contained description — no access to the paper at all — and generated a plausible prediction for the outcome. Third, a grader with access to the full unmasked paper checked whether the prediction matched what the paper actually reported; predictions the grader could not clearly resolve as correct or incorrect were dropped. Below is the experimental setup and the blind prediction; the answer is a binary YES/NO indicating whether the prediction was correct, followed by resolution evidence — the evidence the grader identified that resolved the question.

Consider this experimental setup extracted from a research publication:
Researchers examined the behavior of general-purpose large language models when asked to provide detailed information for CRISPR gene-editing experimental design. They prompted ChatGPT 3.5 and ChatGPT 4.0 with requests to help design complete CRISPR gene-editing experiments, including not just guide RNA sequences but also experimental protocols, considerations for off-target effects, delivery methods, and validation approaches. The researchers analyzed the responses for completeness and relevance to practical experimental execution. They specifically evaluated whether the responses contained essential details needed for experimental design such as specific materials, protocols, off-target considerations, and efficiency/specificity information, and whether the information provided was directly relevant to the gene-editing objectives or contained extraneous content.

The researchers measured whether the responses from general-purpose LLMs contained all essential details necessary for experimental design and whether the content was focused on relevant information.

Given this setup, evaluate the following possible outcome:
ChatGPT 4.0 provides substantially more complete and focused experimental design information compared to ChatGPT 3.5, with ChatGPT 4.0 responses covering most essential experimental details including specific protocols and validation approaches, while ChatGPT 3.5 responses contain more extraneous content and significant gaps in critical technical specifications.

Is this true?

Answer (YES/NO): NO